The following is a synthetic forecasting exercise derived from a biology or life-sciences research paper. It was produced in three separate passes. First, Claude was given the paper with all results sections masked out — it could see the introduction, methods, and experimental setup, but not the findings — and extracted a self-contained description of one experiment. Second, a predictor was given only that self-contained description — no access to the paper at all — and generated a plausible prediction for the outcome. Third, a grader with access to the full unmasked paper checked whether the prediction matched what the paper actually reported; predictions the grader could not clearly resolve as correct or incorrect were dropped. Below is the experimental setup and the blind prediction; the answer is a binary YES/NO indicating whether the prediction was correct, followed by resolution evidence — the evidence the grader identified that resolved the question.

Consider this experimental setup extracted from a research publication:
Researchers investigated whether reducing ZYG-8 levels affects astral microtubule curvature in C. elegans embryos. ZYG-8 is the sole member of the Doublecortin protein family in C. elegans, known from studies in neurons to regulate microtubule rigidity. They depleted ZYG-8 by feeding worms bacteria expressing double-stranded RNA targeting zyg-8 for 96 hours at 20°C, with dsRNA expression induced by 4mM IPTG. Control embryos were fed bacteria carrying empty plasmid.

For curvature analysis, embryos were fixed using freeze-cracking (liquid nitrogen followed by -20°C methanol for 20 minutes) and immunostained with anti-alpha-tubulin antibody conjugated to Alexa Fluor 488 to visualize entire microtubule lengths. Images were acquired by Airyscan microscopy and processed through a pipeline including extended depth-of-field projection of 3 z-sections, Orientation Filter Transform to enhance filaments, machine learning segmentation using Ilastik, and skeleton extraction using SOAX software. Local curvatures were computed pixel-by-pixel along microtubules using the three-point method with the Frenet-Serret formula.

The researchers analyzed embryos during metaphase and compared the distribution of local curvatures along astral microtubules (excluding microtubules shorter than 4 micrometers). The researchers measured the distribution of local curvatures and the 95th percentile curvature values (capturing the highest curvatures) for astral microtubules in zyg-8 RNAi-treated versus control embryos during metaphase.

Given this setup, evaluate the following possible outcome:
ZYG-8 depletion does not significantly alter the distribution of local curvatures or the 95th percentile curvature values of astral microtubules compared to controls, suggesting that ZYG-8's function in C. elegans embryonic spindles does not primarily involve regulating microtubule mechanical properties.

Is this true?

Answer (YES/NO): NO